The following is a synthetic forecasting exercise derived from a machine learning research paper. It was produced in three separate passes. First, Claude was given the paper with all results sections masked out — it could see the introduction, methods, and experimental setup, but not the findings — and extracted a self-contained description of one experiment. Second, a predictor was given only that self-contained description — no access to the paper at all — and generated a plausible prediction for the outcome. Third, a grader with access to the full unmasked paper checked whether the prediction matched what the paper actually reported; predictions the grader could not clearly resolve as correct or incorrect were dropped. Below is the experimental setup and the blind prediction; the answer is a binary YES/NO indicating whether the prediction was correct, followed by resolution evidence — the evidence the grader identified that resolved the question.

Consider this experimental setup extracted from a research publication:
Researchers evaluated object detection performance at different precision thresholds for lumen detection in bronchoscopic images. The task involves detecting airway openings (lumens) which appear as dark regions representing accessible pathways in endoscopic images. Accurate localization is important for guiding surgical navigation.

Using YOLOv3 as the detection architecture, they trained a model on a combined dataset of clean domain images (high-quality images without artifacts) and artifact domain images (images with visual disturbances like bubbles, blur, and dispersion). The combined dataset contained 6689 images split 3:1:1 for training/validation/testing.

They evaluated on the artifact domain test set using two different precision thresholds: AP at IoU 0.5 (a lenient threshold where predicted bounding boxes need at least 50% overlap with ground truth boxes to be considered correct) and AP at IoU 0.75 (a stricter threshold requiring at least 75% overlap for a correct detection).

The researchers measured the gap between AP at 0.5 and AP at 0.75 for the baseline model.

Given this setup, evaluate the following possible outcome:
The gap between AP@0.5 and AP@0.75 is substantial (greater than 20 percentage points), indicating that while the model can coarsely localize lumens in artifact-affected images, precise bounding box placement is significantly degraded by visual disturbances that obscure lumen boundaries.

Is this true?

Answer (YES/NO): YES